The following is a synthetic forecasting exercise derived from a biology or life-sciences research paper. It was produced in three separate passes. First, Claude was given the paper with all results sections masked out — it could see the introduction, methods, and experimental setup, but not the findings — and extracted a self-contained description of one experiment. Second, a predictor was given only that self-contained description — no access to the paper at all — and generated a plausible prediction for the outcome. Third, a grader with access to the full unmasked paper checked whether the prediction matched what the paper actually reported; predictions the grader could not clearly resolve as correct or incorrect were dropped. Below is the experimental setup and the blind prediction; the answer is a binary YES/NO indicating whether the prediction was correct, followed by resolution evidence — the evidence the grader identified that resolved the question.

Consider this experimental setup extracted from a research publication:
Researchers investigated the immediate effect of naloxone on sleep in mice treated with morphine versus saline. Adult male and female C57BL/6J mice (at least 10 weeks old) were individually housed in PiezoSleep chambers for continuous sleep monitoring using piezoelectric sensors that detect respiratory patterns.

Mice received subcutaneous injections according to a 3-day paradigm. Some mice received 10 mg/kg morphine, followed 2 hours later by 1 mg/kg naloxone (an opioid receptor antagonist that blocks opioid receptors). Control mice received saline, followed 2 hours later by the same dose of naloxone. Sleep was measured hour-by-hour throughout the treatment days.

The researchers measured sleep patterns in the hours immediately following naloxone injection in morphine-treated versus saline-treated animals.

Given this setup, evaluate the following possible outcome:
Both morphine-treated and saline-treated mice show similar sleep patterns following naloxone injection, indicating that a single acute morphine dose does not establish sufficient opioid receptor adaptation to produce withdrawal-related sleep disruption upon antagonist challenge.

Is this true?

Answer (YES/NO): NO